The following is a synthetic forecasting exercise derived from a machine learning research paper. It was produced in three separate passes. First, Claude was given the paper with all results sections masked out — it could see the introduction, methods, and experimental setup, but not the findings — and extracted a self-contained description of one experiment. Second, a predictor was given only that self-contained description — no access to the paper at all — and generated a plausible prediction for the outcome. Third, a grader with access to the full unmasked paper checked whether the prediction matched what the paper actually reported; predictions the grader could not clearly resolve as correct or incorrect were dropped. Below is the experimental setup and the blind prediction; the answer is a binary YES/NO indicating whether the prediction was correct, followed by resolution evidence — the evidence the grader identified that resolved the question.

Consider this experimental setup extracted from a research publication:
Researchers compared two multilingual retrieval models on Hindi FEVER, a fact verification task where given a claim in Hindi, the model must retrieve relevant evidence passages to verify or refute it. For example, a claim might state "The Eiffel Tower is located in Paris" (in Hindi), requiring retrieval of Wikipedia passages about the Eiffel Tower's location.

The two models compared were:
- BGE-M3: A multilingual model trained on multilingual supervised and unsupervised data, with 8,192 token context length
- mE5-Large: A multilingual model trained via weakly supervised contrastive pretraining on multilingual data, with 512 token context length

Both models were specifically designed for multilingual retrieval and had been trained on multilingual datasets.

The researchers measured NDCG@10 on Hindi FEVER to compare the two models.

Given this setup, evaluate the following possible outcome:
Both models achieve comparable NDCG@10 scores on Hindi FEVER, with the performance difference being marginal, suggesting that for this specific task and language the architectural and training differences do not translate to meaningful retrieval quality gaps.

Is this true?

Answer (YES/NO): NO